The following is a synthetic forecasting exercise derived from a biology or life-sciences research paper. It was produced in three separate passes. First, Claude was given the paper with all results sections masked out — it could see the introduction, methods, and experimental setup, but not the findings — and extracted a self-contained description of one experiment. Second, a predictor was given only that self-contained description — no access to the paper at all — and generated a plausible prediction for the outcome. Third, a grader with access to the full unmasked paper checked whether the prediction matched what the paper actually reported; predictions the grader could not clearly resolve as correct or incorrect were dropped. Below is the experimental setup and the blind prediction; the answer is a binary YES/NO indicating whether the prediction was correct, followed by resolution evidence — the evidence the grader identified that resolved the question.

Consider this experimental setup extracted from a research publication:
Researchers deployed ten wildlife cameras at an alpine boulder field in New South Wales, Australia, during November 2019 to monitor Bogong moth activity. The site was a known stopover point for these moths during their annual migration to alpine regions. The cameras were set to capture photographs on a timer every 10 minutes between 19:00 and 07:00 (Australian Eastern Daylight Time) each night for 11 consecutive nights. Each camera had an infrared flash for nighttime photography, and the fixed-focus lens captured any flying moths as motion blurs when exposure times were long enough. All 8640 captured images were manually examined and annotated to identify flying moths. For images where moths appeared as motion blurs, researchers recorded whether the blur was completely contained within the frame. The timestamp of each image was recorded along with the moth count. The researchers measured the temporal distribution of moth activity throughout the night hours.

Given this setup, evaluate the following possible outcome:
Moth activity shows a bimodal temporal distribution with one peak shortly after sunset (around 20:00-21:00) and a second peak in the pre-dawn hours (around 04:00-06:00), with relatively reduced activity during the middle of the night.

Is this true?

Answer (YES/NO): NO